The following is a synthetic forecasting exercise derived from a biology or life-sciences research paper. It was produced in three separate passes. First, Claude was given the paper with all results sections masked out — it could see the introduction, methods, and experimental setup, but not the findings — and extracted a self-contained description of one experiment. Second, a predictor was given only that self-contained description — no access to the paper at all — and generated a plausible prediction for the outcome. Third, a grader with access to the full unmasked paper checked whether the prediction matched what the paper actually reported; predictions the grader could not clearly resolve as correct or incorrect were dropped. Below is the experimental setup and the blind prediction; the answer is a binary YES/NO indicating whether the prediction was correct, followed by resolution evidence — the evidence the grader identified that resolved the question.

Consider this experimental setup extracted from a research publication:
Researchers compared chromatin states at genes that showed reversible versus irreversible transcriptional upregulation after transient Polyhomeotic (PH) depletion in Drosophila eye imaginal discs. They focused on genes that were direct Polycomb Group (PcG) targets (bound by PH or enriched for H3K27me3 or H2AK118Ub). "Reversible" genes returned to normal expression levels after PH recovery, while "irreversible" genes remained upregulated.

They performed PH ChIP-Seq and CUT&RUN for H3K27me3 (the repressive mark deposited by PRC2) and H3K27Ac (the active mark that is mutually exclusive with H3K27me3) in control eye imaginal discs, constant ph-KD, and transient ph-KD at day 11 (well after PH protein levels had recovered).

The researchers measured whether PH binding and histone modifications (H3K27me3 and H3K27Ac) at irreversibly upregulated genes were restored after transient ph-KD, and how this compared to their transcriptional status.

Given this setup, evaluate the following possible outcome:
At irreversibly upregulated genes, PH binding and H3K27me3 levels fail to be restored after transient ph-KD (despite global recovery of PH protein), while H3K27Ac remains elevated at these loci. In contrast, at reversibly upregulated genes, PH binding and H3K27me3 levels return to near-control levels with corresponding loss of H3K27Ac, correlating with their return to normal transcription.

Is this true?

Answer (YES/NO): NO